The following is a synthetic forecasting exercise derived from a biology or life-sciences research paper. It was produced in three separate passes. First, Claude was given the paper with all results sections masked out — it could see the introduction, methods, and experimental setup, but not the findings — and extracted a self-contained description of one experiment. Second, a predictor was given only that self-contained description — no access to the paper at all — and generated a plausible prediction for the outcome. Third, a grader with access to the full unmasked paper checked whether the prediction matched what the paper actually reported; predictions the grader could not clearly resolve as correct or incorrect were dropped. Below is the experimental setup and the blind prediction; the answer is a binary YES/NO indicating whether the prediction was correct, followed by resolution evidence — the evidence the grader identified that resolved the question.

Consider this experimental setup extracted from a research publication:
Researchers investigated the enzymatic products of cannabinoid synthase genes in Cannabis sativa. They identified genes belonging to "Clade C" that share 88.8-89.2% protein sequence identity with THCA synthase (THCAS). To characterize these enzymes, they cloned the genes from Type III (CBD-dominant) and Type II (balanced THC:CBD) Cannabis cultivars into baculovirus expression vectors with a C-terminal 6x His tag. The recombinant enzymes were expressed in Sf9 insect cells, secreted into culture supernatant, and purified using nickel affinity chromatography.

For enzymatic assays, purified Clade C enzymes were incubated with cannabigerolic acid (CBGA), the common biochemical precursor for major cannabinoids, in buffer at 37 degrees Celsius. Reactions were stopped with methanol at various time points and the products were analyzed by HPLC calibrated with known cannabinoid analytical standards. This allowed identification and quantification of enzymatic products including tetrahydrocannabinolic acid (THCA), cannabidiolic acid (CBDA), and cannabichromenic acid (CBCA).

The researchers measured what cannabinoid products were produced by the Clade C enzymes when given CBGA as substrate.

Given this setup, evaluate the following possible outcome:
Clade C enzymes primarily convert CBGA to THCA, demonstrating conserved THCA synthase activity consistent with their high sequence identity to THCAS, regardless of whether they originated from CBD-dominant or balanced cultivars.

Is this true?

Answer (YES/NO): NO